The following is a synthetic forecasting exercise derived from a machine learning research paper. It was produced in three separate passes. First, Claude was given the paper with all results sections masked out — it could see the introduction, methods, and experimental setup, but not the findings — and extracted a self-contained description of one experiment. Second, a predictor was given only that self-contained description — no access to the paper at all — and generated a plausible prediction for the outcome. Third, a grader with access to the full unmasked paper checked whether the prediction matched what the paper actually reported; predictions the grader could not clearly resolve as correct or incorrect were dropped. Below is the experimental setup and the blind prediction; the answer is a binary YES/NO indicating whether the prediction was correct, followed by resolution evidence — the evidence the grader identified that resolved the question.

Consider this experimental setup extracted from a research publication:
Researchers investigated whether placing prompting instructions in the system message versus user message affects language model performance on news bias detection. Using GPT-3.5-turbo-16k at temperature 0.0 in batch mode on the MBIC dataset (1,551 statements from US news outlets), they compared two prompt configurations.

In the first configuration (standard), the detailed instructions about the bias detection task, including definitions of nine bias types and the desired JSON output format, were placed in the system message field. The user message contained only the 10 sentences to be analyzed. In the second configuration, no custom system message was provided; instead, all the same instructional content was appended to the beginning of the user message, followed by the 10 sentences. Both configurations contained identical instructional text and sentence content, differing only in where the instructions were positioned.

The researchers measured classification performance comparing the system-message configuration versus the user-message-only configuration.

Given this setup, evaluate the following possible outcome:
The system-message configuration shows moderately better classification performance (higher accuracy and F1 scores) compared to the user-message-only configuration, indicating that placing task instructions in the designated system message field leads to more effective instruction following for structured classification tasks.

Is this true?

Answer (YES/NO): NO